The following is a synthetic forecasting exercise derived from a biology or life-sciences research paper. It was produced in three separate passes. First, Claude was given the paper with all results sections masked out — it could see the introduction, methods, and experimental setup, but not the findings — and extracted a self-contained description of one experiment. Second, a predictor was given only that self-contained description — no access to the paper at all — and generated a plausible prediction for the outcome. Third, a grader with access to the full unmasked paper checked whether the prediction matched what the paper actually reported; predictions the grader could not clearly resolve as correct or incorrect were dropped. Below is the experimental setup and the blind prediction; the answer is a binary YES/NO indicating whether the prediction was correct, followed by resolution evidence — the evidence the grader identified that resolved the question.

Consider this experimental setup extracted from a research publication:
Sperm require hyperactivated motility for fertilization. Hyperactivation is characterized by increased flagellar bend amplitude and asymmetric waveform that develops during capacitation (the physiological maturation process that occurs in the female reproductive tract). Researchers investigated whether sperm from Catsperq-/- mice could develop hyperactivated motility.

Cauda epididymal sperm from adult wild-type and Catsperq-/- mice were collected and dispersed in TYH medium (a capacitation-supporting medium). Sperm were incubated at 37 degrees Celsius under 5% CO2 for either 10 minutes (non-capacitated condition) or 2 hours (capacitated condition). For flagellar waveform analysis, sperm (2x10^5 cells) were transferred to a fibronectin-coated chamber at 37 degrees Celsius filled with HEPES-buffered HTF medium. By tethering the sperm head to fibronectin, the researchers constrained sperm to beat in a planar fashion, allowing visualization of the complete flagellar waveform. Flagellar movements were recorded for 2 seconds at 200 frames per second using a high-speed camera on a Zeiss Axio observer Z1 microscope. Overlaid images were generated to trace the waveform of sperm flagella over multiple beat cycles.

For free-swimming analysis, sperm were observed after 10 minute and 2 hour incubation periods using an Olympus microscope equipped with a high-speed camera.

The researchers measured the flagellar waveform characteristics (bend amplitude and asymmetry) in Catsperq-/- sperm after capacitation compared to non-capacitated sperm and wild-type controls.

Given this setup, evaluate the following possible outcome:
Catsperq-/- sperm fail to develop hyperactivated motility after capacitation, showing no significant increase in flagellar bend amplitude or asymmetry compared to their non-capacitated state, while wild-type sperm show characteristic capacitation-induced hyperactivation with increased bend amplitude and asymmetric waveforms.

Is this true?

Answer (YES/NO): YES